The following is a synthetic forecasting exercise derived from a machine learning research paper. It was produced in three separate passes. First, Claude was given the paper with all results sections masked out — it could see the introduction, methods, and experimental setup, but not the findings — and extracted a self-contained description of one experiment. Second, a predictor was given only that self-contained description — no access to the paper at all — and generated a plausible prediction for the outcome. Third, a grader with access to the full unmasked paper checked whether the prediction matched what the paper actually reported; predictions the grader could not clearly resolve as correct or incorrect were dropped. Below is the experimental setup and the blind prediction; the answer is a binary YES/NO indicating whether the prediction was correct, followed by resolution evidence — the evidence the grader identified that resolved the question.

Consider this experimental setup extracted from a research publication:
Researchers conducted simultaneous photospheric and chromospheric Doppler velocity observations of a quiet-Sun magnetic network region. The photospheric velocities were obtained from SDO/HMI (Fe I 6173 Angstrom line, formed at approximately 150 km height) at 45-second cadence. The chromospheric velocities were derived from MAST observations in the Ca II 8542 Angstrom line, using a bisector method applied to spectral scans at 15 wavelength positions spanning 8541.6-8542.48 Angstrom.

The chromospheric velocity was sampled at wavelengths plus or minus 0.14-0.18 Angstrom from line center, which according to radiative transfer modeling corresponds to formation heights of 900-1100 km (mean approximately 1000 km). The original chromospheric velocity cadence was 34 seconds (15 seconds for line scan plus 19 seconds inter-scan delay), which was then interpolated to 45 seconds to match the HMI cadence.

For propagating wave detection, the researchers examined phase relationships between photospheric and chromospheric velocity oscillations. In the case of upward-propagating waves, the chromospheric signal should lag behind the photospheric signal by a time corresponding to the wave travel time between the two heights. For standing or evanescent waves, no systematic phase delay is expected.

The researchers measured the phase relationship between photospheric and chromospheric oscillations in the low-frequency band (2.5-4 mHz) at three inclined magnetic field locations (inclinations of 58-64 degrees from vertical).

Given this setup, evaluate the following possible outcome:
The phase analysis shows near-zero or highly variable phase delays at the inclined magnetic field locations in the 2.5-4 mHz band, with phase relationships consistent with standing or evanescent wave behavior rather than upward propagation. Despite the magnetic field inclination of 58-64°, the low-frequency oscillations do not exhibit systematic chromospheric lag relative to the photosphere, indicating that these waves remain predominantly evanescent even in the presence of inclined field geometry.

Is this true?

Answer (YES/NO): NO